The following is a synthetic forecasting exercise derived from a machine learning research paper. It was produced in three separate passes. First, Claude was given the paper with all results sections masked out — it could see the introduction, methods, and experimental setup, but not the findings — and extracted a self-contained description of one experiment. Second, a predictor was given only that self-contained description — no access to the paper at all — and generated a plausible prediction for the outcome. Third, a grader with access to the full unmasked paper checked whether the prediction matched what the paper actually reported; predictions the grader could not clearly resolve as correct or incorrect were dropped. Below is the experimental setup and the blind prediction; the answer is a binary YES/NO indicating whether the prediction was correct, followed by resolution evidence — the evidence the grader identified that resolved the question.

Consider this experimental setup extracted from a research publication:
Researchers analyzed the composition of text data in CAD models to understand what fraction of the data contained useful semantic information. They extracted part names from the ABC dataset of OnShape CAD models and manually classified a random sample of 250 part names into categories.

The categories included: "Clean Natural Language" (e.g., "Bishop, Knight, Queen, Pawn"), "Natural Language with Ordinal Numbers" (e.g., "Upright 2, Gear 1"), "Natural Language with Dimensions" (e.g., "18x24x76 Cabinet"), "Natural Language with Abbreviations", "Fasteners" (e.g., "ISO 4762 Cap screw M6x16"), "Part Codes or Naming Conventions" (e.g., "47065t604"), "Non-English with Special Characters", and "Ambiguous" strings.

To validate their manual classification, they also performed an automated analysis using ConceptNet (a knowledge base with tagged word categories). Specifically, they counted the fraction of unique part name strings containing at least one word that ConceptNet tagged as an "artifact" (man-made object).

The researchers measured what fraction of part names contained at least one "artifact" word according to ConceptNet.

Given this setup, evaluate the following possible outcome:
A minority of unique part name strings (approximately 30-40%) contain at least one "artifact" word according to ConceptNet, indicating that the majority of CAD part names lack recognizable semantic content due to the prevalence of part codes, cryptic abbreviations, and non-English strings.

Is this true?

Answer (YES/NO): NO